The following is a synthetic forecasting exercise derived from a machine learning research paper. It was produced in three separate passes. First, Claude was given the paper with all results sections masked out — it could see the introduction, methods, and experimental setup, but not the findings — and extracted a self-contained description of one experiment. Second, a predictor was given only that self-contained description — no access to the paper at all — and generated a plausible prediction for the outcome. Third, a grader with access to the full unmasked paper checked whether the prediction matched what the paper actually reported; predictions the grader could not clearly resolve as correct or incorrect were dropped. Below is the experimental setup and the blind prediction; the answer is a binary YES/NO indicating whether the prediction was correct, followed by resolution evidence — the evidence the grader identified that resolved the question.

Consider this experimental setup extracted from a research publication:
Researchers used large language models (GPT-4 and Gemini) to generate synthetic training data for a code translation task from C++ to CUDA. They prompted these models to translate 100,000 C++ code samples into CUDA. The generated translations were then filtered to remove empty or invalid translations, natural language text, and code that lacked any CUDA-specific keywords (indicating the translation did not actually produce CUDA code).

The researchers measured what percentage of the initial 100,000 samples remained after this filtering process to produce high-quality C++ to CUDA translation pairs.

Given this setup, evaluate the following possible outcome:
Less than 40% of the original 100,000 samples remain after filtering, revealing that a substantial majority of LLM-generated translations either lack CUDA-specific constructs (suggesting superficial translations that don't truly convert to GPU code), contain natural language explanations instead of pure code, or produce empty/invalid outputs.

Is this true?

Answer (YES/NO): NO